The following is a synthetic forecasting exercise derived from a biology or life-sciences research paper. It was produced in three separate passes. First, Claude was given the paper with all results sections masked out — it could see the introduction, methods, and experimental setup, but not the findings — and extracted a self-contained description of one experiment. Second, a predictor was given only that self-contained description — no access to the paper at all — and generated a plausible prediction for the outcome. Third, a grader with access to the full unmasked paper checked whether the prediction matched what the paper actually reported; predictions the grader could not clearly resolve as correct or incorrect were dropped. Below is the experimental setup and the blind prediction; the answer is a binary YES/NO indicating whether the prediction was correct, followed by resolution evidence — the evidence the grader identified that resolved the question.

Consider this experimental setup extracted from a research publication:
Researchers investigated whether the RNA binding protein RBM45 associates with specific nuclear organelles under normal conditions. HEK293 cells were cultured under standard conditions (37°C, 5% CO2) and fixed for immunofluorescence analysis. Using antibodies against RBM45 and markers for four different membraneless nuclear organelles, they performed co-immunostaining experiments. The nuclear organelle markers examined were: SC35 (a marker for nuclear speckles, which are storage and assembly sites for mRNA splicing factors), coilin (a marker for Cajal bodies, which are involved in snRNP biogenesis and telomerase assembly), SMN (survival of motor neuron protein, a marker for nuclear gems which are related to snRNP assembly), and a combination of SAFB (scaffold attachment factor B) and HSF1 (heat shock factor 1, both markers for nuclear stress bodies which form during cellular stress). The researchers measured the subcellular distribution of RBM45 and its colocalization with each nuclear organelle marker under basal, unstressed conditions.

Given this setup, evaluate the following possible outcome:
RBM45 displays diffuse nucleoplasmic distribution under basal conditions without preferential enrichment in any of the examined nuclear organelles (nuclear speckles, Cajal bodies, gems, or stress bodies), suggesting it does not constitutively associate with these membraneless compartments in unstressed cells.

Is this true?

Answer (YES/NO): YES